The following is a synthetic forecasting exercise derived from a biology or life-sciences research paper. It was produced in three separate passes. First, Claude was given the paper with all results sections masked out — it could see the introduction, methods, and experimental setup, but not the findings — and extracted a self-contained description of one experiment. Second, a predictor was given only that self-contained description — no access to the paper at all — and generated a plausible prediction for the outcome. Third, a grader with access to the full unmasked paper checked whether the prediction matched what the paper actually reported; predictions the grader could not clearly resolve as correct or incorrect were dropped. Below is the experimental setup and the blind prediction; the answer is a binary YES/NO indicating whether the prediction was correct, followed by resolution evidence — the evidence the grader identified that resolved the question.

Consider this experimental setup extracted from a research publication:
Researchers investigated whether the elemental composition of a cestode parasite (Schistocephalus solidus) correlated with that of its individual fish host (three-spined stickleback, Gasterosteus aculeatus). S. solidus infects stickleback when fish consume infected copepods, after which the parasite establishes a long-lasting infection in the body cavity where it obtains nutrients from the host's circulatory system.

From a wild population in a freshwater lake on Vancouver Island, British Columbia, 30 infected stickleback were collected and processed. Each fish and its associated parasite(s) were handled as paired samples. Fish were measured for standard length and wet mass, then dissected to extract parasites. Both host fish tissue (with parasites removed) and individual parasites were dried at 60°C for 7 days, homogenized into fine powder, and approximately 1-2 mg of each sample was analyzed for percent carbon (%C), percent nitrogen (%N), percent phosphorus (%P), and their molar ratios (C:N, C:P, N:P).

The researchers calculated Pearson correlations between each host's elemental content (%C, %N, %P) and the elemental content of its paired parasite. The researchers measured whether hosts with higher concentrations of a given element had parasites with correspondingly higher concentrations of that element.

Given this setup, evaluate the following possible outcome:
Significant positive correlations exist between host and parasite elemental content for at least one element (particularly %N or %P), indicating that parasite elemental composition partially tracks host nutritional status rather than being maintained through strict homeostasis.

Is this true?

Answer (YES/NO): NO